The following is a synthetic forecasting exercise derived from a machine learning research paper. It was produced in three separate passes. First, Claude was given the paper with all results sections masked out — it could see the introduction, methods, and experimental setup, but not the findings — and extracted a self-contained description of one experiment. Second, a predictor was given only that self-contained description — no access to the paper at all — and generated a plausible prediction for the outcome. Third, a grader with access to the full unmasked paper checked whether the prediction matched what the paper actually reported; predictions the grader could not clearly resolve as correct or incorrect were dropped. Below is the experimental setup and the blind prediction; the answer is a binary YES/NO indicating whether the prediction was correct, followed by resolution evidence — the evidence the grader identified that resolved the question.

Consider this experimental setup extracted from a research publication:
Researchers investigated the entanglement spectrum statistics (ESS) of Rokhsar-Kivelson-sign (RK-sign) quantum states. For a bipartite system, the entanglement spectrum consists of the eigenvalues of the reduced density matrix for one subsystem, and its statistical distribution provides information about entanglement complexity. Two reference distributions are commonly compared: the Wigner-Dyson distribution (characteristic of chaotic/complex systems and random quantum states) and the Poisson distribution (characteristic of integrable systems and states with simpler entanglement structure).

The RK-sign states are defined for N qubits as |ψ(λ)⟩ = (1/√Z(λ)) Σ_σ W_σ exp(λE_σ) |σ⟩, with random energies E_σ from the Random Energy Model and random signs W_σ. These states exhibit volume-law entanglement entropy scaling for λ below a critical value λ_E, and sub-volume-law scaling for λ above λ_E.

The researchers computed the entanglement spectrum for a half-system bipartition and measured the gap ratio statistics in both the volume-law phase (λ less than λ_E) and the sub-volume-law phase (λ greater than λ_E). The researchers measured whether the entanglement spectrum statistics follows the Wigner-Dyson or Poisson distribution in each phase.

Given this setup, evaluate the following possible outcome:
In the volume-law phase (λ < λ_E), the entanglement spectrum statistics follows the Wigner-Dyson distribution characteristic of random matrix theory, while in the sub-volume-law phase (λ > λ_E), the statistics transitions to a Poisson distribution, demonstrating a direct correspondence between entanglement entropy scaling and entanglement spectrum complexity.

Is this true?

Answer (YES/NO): NO